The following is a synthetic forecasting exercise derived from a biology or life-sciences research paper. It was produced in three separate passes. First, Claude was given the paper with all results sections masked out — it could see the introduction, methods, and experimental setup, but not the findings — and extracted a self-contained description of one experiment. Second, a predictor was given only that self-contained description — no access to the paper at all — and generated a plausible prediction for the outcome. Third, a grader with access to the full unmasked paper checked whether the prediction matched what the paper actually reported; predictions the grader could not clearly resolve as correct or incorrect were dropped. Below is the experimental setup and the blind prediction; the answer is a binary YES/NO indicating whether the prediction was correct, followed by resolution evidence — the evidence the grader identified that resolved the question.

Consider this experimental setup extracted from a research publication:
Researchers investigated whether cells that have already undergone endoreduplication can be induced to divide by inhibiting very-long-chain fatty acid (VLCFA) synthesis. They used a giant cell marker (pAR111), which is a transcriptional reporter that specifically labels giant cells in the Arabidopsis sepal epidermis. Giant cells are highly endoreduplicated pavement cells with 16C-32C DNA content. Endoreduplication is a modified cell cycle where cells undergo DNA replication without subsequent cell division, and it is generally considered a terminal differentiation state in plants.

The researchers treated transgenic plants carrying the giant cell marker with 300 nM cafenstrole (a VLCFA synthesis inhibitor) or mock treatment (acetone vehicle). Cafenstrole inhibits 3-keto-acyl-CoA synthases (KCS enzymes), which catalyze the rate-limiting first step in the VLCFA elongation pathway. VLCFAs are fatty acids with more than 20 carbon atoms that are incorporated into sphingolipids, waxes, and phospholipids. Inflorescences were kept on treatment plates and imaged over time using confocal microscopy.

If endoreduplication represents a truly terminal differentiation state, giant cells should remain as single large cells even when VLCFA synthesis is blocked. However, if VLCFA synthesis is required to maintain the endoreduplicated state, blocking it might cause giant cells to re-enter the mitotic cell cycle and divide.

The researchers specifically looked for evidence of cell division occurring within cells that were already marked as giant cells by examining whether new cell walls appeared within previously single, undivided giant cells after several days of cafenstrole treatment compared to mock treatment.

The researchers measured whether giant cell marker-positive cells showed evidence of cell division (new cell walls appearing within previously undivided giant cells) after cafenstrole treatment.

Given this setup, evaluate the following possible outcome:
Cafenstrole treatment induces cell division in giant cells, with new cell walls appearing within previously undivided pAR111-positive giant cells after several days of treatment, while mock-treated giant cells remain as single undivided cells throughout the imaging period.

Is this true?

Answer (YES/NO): YES